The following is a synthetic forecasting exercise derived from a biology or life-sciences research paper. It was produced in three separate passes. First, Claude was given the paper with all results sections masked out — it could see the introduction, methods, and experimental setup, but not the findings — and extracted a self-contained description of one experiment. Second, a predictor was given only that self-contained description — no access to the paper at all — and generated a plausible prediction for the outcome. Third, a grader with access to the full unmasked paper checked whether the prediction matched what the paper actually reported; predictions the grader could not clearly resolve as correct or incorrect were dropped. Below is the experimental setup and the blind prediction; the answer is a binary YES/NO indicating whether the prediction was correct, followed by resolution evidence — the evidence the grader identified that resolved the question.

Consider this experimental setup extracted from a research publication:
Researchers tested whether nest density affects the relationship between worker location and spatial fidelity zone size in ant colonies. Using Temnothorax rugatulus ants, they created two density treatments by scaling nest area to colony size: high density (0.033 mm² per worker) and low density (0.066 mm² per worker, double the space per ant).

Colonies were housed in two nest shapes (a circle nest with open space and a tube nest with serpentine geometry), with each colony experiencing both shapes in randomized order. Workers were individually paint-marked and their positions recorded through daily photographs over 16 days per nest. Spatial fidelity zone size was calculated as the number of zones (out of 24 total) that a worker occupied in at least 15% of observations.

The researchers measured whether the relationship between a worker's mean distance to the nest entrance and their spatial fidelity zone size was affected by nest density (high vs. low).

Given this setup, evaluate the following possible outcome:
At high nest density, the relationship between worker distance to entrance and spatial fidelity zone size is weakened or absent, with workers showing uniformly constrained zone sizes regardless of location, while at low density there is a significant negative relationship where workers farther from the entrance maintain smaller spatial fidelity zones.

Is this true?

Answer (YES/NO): NO